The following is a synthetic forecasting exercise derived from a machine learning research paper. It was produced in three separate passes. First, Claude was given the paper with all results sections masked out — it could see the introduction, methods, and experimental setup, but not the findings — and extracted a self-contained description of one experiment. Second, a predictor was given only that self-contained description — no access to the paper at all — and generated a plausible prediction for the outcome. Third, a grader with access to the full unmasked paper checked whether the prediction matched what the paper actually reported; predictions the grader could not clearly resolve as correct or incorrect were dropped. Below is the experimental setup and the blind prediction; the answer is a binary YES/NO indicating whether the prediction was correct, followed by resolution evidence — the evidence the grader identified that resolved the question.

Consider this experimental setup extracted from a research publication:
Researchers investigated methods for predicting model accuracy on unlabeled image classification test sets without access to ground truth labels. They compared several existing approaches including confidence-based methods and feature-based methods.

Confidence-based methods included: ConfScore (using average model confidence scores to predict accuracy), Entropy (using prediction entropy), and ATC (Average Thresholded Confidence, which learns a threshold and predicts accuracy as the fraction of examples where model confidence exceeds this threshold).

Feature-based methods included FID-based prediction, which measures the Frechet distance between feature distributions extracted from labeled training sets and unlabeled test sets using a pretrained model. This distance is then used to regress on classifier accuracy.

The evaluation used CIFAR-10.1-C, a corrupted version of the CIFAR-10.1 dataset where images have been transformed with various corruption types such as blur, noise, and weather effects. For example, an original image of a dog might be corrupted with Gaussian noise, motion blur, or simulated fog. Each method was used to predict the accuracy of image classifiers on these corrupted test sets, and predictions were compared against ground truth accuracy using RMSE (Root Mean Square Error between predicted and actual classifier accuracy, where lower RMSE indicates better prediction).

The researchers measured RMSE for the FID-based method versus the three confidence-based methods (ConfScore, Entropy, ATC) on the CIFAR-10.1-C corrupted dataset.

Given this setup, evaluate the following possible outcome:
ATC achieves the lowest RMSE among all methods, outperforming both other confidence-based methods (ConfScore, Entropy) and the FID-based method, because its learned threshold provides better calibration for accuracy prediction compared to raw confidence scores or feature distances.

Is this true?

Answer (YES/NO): NO